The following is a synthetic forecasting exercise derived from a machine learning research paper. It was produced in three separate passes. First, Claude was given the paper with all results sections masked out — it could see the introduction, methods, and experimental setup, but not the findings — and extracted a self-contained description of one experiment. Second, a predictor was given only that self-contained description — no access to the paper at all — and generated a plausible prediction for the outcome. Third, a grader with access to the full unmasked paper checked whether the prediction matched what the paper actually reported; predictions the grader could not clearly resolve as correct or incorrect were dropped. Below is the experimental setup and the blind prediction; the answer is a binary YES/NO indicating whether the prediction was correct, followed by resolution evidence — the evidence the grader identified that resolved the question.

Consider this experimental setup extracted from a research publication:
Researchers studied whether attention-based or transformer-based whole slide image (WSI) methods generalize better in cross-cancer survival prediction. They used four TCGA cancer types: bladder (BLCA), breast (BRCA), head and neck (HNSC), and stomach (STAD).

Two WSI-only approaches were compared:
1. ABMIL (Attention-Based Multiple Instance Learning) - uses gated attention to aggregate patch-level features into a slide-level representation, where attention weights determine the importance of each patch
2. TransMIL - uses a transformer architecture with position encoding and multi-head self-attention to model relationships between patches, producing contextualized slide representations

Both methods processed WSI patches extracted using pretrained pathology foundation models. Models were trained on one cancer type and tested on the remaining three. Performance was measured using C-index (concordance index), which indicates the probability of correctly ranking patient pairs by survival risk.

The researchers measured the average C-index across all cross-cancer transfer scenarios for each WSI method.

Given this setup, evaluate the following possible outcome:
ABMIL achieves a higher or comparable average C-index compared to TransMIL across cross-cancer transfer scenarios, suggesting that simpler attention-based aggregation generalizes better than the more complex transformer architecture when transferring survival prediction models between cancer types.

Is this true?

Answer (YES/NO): NO